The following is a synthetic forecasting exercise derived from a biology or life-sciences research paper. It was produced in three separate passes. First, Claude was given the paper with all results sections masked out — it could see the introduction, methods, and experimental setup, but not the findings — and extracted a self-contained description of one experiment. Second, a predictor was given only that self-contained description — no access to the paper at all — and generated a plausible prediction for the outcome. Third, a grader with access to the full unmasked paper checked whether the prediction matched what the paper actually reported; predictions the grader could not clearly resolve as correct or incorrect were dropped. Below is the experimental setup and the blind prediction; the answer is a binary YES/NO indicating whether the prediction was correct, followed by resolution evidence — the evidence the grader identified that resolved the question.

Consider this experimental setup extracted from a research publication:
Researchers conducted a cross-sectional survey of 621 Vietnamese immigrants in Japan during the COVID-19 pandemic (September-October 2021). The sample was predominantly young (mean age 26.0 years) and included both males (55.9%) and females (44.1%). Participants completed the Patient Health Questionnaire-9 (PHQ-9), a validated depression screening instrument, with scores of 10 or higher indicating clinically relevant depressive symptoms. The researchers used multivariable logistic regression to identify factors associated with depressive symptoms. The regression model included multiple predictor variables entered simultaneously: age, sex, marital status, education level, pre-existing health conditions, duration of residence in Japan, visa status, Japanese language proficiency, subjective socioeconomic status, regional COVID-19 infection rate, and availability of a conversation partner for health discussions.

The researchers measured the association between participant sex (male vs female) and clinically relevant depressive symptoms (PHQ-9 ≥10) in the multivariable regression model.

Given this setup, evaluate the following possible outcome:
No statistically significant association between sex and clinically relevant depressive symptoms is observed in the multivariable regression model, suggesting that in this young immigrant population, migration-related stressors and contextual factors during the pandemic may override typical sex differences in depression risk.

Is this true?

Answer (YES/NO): YES